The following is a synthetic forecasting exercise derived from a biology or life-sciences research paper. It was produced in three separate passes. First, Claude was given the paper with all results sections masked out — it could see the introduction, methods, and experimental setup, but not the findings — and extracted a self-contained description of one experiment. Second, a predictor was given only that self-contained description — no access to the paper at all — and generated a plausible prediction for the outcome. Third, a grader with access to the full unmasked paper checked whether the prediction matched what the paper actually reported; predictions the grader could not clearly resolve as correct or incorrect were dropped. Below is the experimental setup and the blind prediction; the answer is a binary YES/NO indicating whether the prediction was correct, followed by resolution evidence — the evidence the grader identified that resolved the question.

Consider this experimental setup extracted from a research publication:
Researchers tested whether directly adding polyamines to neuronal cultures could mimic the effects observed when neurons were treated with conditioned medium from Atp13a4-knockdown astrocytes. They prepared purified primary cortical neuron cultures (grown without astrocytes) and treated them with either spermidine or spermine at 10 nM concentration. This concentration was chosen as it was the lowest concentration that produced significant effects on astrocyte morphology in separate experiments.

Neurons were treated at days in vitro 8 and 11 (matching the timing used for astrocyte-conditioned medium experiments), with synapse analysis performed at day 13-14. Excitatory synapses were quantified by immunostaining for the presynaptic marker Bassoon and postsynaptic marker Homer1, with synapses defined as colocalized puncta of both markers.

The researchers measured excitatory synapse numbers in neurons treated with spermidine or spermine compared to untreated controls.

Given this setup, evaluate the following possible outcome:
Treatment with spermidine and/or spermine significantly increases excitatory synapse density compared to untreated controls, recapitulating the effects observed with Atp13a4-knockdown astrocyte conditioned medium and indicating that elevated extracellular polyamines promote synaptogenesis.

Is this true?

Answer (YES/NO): YES